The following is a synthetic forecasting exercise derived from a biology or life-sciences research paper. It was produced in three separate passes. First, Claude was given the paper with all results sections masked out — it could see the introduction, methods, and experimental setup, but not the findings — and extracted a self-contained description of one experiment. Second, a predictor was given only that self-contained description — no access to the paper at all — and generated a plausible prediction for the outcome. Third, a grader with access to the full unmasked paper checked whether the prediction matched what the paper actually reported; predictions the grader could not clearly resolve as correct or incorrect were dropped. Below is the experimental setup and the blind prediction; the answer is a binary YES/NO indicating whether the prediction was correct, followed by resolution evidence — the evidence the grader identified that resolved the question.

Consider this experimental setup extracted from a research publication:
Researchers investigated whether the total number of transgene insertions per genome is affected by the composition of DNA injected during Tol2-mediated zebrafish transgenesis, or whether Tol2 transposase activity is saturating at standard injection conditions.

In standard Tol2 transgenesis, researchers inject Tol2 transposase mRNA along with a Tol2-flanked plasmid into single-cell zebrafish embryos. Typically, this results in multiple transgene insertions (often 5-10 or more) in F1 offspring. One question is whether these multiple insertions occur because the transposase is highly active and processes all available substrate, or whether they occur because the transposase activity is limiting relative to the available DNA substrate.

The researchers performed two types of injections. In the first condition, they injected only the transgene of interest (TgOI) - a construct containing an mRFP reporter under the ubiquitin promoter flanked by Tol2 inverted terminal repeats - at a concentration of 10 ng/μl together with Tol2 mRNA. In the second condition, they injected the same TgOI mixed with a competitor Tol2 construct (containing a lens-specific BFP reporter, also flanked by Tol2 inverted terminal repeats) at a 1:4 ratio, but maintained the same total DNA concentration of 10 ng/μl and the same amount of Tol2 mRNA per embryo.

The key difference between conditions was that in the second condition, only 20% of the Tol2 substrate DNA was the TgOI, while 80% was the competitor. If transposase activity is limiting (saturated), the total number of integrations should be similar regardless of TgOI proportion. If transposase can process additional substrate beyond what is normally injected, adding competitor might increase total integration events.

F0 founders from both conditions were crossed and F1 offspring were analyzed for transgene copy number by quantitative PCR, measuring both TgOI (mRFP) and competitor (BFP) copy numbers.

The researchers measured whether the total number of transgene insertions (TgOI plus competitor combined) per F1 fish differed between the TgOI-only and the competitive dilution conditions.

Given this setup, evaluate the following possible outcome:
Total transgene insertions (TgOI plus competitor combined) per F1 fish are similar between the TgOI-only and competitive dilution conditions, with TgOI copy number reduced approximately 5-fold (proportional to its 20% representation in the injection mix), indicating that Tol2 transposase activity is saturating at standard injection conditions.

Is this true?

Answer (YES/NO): NO